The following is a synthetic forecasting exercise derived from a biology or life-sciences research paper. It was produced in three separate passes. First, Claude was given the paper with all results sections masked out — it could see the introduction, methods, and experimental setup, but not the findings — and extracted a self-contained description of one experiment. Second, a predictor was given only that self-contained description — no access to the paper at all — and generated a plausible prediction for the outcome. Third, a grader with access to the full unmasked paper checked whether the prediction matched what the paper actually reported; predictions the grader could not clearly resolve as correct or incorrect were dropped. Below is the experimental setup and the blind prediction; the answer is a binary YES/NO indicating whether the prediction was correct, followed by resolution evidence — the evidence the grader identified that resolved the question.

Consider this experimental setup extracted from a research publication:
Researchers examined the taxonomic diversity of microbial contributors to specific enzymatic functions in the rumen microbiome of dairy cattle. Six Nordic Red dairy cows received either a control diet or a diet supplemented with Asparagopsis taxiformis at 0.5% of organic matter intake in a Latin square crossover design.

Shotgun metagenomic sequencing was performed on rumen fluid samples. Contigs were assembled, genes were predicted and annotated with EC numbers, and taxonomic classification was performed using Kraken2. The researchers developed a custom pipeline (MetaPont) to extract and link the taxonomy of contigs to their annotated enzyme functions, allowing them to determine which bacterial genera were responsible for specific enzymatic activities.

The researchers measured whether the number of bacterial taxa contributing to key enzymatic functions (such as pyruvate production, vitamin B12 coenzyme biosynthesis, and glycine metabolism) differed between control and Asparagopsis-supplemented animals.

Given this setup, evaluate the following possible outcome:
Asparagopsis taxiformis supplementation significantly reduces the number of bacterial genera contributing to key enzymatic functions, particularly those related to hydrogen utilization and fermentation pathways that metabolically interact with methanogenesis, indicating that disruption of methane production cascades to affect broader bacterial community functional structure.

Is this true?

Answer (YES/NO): NO